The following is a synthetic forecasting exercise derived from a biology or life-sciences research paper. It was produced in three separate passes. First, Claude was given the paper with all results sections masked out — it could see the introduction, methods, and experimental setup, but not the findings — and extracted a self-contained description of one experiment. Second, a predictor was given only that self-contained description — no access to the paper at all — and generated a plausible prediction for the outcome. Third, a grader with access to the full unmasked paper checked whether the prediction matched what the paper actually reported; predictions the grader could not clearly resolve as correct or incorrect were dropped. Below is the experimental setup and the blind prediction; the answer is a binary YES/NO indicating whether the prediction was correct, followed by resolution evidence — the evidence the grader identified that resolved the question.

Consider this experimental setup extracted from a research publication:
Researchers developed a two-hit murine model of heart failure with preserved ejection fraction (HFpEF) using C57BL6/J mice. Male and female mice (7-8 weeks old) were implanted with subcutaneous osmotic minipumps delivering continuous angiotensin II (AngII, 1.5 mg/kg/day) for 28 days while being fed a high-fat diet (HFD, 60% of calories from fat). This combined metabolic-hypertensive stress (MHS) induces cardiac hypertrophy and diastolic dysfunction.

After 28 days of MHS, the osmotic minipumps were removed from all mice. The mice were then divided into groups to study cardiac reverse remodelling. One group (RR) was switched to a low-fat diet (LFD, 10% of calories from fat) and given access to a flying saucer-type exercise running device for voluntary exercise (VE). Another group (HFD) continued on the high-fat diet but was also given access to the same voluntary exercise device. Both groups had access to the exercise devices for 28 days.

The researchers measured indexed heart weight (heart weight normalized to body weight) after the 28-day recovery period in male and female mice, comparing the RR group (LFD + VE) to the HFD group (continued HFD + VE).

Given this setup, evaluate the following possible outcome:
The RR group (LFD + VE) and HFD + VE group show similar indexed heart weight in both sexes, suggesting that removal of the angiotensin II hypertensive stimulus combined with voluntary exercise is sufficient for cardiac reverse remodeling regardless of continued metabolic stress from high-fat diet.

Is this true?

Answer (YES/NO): NO